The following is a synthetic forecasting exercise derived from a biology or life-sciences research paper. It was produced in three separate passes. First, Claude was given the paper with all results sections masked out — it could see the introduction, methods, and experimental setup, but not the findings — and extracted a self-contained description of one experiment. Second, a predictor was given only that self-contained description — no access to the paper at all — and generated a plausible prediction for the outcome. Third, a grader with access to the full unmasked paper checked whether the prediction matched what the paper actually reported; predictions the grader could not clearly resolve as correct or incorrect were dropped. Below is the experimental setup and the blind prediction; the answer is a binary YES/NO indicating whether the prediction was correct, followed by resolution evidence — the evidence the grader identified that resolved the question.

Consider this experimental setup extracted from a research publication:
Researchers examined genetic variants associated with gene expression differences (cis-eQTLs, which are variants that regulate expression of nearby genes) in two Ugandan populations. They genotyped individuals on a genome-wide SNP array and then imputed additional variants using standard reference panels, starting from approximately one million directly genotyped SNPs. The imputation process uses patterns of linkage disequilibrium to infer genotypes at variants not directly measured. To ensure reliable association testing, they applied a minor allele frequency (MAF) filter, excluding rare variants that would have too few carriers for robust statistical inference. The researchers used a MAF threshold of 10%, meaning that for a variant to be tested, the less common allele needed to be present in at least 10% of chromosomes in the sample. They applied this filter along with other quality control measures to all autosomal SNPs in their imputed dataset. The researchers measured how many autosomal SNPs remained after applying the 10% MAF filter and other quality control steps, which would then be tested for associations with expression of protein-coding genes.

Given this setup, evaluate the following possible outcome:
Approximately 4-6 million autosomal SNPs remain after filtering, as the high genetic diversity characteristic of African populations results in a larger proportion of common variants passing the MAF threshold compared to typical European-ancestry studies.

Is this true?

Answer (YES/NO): NO